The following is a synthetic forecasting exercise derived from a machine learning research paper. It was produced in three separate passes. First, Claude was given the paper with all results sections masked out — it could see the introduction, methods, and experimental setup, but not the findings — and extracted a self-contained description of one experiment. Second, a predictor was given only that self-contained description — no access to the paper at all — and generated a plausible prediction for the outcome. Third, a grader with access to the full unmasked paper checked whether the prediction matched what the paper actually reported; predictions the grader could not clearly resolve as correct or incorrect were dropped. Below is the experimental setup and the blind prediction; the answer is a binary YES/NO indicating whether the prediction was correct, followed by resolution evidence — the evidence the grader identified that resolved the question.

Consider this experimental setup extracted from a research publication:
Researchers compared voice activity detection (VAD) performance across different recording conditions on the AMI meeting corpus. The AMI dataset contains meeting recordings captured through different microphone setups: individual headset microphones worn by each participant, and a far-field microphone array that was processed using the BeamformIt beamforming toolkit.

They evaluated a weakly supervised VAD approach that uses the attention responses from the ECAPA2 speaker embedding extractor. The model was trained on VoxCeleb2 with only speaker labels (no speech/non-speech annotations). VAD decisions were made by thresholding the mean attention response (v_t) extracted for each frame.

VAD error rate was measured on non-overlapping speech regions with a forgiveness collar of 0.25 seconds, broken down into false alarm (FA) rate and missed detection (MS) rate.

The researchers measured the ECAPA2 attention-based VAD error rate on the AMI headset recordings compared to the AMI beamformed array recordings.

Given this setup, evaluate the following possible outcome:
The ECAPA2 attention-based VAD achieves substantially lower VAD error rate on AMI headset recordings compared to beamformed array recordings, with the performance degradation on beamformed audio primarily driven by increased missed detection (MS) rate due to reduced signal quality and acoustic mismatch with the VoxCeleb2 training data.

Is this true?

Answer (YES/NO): NO